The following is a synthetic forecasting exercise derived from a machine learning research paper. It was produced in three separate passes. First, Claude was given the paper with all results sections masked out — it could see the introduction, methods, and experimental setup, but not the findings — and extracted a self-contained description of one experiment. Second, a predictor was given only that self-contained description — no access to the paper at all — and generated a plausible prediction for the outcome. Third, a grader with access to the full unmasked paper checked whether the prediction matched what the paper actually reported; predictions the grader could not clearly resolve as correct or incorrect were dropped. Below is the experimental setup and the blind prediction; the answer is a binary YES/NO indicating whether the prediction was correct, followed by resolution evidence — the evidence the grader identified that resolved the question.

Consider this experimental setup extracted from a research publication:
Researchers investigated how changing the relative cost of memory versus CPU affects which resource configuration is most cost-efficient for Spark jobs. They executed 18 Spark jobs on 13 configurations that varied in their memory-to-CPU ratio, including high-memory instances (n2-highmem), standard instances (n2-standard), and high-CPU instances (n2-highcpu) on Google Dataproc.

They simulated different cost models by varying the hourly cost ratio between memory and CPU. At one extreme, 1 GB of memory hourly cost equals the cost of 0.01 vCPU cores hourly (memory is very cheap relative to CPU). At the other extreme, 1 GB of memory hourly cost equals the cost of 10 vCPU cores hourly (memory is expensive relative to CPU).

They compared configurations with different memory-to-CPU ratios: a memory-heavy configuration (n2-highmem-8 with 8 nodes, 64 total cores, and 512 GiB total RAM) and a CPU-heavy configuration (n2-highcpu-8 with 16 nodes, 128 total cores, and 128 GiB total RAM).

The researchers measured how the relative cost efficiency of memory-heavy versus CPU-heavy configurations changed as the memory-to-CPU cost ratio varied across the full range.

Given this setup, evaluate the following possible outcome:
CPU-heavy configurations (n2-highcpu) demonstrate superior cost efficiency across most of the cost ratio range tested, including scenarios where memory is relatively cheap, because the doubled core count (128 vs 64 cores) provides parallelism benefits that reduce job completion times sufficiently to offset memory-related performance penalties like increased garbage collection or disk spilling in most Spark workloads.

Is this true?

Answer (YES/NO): NO